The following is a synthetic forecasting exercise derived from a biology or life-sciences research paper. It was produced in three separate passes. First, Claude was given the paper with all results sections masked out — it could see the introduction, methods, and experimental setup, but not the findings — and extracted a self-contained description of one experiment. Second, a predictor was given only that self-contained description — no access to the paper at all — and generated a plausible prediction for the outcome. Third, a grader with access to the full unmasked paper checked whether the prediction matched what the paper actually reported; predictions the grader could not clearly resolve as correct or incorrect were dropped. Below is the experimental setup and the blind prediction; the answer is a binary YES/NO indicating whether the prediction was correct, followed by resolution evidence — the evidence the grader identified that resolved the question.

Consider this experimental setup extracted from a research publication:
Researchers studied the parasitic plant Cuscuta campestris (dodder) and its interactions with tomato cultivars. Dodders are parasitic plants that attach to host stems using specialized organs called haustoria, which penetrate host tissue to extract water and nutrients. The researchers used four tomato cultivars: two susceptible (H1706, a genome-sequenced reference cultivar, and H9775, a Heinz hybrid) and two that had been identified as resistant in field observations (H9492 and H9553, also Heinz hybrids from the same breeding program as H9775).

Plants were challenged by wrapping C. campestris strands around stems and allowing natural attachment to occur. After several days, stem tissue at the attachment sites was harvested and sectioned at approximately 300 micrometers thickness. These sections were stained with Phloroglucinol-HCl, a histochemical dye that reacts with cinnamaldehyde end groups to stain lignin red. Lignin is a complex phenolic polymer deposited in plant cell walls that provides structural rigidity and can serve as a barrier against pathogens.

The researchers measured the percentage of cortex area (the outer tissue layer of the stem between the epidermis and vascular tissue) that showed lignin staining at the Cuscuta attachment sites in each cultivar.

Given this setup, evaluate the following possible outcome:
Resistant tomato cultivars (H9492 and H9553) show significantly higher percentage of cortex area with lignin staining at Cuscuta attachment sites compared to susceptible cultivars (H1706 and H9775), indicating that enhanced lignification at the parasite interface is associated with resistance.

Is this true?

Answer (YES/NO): YES